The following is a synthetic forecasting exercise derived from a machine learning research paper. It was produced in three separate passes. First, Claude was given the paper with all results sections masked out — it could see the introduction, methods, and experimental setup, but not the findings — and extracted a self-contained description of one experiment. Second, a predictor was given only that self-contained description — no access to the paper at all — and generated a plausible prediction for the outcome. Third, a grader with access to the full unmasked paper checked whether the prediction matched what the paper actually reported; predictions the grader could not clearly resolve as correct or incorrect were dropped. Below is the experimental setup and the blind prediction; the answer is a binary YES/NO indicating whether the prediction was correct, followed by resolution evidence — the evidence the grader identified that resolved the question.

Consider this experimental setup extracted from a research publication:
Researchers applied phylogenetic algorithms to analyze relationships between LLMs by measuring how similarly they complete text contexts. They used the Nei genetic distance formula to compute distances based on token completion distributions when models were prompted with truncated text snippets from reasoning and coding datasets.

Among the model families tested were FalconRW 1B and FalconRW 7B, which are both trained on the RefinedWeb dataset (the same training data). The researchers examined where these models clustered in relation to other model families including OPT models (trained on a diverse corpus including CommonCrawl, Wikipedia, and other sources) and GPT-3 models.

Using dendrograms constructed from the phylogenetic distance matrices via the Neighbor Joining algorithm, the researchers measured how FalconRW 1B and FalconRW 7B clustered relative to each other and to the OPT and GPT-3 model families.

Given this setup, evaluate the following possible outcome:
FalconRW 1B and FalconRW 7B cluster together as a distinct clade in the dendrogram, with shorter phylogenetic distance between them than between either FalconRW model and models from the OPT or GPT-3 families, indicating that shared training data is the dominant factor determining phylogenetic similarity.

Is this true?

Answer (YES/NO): NO